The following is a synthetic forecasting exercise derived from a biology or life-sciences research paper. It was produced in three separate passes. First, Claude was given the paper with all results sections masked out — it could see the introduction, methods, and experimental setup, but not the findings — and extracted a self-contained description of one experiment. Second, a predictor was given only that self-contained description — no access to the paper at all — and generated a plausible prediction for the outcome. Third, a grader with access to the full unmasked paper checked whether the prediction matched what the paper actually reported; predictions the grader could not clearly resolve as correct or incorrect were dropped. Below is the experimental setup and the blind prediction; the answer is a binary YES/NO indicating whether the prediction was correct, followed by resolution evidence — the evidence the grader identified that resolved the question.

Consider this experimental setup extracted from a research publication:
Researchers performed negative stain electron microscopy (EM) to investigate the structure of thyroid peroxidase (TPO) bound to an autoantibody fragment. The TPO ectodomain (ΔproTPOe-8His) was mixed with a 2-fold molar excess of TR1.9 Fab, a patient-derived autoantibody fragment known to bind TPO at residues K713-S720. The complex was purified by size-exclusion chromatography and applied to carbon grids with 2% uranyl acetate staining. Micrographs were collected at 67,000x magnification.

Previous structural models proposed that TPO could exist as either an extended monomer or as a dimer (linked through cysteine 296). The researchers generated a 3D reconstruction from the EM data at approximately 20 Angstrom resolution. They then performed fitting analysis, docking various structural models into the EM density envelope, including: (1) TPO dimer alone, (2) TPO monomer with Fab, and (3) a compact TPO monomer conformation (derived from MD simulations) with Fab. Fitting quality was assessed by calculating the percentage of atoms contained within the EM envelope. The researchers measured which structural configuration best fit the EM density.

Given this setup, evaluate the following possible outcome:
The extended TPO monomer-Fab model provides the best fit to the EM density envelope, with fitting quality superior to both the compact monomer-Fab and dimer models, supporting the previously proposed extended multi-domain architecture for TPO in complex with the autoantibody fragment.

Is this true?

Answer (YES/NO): NO